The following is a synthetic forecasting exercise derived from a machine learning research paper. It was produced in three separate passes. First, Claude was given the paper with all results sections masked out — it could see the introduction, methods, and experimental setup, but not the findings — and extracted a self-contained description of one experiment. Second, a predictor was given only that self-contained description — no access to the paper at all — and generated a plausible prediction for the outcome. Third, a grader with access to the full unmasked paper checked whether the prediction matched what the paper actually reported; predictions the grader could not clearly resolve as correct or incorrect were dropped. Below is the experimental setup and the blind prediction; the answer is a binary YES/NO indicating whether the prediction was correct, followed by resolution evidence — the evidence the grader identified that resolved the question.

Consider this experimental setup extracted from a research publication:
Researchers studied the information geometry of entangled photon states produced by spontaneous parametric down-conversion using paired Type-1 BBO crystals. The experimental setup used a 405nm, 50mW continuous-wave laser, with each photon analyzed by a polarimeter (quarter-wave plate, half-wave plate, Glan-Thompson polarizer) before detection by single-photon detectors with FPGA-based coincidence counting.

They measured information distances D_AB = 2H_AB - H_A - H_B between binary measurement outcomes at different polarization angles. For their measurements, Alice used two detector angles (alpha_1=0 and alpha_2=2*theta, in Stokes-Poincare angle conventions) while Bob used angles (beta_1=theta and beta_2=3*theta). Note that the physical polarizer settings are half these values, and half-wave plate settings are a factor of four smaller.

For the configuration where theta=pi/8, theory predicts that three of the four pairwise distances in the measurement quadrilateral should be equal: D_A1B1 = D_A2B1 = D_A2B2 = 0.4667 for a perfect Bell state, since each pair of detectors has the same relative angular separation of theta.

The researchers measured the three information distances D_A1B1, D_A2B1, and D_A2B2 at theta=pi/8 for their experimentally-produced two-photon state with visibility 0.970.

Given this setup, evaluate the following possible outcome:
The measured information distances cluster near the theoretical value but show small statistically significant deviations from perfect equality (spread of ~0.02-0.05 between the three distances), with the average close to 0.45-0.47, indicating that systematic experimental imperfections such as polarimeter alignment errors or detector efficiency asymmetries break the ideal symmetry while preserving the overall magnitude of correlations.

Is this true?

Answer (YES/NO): NO